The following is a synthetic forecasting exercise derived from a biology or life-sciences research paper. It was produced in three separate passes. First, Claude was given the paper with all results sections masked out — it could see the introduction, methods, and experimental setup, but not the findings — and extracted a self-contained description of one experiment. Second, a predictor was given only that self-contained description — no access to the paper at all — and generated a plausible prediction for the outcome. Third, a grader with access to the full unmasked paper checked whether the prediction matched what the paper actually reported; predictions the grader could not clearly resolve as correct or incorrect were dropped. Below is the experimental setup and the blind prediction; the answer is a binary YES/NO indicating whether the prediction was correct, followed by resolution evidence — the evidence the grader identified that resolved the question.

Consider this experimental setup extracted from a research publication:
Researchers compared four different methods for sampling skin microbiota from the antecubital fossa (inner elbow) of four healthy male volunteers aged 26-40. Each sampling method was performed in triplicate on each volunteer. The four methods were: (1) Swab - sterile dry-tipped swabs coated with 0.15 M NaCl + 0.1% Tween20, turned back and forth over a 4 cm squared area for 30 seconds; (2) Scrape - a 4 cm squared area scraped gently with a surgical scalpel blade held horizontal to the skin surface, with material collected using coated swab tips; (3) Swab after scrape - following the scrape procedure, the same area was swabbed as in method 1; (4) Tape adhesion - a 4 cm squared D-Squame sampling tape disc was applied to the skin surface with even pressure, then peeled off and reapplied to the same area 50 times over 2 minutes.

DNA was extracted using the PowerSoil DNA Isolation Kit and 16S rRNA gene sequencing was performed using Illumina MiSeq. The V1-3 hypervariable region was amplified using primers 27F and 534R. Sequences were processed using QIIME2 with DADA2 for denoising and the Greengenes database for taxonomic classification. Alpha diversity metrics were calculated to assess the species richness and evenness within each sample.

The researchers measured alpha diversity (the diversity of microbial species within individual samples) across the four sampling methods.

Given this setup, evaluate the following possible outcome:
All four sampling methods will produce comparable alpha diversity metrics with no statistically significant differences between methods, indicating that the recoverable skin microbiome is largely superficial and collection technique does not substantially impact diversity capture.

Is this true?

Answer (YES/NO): NO